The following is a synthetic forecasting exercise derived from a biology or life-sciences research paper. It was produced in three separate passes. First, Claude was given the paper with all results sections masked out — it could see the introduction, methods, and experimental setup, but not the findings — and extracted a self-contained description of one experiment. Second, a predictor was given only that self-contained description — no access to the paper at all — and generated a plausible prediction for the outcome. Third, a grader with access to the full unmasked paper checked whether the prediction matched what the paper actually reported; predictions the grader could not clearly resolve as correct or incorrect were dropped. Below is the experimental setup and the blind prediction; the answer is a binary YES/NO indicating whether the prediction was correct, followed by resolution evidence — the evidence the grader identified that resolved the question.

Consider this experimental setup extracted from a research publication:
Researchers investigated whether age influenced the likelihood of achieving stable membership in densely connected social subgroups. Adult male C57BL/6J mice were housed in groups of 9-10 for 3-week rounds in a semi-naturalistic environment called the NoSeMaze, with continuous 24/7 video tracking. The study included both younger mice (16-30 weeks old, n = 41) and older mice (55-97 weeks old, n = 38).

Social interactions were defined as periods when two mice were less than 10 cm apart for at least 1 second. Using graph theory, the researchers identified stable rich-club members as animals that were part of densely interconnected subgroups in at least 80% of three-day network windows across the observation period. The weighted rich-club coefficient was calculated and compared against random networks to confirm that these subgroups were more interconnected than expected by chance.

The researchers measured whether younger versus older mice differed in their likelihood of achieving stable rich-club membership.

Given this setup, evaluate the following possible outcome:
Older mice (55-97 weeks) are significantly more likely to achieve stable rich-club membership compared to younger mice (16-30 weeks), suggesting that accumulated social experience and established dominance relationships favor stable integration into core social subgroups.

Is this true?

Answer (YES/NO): NO